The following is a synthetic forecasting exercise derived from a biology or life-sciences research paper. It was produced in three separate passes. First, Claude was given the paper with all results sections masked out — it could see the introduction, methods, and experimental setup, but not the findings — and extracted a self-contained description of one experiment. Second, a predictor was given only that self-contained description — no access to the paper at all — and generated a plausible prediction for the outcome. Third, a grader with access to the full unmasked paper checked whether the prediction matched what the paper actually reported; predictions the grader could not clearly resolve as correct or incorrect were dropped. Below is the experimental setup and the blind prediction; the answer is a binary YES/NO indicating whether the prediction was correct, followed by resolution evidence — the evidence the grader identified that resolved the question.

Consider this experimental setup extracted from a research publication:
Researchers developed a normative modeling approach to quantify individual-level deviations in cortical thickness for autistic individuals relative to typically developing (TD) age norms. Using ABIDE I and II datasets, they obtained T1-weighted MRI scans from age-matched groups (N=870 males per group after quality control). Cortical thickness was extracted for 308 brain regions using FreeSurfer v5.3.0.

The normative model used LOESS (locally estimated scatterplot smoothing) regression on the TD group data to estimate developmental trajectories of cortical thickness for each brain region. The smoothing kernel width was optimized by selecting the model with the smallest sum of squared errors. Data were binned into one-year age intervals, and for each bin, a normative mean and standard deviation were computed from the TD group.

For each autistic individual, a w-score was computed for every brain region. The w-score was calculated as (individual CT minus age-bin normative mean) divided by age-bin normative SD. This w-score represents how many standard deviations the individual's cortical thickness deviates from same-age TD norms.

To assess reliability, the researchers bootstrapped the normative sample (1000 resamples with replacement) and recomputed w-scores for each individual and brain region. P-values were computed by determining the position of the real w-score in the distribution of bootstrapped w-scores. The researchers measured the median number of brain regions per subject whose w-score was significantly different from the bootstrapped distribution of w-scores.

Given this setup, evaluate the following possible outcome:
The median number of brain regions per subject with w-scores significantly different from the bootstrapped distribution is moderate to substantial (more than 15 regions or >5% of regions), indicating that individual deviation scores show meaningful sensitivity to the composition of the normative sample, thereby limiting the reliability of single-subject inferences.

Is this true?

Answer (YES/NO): NO